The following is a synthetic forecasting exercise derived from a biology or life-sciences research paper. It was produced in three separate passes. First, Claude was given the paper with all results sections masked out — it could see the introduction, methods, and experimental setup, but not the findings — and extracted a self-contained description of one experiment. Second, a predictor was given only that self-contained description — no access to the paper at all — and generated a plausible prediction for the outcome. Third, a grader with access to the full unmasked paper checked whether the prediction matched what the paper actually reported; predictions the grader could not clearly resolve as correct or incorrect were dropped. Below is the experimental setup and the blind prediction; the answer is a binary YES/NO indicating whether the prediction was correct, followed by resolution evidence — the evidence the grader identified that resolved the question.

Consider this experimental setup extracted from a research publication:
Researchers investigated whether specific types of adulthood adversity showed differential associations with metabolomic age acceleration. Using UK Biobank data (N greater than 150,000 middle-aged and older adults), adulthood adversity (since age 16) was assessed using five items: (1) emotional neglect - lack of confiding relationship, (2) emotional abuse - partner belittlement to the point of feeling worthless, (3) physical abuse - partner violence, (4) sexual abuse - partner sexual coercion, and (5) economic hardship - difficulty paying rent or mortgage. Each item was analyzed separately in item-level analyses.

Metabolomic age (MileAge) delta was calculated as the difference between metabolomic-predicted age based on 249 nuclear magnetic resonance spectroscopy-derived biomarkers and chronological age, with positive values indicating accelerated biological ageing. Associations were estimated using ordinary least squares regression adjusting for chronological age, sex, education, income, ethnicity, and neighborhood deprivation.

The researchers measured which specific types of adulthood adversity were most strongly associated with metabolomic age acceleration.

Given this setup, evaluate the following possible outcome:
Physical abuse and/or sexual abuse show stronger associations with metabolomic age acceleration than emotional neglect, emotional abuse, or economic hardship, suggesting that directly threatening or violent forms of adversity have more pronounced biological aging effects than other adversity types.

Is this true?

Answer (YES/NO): NO